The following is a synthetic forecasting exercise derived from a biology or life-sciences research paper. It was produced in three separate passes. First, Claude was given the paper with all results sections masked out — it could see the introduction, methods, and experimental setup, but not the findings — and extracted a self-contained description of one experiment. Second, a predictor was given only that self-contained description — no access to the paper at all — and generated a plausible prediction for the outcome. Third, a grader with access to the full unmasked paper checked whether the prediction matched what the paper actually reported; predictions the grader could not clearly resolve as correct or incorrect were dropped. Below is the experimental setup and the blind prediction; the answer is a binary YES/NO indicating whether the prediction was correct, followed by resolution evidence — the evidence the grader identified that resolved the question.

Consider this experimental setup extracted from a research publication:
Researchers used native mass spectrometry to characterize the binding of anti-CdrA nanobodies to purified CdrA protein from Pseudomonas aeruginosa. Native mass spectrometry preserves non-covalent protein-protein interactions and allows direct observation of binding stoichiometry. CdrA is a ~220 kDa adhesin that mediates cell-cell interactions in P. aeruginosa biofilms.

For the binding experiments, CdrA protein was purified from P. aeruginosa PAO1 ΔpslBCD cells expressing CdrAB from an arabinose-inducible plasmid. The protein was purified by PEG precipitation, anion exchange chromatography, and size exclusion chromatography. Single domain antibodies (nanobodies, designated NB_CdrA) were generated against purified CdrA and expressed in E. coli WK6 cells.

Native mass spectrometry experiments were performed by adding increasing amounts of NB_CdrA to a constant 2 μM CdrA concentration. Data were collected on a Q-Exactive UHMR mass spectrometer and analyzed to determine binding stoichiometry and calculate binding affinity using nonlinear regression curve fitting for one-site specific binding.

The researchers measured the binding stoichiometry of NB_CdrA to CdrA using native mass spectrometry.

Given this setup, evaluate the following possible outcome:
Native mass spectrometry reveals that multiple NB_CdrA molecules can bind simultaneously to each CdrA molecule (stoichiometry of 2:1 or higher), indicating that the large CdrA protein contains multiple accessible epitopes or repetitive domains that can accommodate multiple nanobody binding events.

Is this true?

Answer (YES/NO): NO